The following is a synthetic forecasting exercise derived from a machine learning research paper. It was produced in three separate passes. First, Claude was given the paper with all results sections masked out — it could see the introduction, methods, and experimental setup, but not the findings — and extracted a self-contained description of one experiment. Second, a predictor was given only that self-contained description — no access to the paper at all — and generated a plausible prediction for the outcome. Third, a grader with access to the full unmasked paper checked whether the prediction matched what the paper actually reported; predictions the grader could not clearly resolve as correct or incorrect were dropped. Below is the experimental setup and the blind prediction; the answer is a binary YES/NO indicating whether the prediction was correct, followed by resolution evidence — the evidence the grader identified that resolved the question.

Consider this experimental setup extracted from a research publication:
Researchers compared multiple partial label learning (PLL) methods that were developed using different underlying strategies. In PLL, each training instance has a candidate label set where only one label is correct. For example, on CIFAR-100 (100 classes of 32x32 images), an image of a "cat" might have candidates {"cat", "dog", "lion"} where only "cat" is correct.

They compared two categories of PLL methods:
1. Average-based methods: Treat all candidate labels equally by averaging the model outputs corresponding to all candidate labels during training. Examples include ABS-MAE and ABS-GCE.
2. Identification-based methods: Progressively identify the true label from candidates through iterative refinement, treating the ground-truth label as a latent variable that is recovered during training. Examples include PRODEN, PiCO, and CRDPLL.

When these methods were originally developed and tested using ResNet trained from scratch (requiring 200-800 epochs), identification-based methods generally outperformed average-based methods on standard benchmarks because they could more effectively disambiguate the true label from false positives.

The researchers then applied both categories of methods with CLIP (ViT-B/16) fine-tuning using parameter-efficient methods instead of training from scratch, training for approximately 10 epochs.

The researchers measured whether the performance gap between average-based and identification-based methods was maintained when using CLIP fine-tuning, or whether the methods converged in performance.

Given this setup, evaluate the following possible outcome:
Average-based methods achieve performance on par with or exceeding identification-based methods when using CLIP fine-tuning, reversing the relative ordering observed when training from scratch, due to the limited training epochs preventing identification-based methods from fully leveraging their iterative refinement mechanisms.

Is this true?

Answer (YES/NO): NO